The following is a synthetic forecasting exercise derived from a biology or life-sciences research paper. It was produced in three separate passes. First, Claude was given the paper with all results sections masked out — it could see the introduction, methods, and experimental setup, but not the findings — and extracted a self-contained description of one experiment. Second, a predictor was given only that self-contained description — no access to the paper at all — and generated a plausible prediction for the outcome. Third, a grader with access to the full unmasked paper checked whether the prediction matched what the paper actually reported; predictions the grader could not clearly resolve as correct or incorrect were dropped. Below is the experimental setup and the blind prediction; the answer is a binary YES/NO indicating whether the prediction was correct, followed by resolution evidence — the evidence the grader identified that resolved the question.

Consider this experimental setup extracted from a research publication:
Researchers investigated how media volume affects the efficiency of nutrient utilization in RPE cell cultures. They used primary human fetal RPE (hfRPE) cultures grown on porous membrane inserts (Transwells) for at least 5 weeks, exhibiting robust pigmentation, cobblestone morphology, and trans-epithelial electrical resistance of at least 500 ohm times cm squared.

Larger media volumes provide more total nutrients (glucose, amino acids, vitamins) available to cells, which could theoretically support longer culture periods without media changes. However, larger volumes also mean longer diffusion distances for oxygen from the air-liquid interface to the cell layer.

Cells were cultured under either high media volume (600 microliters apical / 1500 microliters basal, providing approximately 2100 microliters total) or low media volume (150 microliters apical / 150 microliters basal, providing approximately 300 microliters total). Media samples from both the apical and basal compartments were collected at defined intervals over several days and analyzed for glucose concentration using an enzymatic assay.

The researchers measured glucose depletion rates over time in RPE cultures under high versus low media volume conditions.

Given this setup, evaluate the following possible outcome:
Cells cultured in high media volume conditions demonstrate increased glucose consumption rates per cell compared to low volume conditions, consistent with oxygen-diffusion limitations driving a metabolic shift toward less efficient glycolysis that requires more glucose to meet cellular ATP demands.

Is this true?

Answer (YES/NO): YES